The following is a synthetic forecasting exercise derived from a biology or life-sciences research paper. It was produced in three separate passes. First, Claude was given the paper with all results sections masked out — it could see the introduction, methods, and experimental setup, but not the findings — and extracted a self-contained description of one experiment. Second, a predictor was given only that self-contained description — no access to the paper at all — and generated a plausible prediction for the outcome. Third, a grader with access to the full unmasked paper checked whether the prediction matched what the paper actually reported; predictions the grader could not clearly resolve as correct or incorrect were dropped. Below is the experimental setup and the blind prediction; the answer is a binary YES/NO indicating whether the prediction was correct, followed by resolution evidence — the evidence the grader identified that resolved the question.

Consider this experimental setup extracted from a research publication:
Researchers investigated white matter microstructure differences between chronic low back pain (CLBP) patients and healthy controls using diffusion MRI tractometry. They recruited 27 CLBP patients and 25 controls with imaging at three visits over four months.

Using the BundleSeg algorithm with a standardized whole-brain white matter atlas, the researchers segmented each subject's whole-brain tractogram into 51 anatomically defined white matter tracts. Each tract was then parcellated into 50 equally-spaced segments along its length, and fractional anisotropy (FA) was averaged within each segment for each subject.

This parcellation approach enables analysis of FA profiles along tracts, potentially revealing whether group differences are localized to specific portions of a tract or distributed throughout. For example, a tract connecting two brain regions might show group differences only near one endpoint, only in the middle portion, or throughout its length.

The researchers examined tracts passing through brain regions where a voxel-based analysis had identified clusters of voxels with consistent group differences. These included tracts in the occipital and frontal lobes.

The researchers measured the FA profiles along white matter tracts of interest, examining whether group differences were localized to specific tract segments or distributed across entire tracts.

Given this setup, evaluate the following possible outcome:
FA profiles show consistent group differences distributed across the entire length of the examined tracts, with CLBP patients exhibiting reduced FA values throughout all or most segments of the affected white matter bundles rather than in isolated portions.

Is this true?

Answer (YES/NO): NO